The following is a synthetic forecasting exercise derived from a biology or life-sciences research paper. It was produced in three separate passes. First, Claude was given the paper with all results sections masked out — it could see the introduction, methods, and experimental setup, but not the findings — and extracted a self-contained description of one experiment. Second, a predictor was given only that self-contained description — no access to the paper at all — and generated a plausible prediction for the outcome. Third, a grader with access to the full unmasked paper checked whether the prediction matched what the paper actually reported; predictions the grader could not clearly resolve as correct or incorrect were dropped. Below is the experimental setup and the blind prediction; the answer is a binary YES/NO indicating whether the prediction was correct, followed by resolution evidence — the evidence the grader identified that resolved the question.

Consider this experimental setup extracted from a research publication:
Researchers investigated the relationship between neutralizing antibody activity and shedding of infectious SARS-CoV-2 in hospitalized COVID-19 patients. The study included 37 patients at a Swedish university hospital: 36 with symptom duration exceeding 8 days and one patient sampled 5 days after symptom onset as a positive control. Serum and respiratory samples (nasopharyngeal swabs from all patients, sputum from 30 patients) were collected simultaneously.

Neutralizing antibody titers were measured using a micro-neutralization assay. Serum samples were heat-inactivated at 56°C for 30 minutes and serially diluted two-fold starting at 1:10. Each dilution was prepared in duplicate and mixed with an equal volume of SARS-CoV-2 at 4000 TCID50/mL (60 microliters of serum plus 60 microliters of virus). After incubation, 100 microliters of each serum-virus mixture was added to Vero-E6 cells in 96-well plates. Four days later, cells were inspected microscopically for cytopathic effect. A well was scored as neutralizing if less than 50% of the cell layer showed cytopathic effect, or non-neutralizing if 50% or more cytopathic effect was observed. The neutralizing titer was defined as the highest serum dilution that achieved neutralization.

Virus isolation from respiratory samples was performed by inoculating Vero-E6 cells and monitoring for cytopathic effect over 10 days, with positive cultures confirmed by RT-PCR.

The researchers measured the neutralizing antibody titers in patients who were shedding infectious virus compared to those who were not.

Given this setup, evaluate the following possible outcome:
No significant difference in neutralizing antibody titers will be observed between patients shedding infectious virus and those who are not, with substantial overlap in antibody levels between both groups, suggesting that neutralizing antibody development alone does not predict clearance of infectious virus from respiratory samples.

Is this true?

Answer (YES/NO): NO